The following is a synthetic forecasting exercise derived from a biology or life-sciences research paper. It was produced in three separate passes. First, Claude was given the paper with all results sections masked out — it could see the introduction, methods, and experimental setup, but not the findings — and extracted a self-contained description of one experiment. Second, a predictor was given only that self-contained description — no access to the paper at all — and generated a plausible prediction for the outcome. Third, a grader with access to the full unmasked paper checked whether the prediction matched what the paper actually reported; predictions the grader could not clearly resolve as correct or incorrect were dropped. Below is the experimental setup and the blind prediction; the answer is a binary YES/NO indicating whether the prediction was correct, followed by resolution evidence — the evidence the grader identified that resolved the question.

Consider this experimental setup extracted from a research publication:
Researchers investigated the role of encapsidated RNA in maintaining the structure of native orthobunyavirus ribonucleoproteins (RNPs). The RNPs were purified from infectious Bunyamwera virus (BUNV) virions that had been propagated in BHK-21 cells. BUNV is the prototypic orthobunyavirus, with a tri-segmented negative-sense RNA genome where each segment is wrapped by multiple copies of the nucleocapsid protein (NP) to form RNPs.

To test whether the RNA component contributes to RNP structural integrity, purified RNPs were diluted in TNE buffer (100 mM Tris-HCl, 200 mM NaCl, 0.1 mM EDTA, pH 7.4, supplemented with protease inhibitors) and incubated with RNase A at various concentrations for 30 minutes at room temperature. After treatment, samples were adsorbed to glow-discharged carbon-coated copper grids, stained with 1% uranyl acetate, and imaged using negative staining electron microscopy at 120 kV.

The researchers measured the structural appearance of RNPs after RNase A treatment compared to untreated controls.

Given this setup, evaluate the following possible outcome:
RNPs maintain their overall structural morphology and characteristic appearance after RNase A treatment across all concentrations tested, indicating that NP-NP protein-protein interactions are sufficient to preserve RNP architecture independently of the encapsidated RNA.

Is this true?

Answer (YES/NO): NO